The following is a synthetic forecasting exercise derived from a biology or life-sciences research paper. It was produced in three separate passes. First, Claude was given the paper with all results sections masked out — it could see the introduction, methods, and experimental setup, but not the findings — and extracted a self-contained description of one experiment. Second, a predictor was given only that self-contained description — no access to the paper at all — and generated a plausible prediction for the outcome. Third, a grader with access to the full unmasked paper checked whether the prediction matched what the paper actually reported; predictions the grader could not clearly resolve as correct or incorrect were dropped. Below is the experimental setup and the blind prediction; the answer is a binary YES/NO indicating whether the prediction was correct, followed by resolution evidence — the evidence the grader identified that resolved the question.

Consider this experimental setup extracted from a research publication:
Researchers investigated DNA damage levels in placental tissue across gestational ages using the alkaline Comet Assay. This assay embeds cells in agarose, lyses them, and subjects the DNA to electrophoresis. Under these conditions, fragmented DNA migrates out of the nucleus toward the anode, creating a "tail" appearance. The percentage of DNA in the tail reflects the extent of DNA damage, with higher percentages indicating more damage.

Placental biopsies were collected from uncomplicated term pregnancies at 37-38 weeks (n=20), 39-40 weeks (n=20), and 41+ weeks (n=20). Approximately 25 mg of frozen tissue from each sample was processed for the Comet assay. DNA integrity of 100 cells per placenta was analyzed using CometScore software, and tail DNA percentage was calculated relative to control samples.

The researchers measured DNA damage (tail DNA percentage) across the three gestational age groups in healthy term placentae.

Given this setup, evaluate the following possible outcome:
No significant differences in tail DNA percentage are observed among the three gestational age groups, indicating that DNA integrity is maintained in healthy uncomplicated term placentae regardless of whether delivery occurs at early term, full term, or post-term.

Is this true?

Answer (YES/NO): NO